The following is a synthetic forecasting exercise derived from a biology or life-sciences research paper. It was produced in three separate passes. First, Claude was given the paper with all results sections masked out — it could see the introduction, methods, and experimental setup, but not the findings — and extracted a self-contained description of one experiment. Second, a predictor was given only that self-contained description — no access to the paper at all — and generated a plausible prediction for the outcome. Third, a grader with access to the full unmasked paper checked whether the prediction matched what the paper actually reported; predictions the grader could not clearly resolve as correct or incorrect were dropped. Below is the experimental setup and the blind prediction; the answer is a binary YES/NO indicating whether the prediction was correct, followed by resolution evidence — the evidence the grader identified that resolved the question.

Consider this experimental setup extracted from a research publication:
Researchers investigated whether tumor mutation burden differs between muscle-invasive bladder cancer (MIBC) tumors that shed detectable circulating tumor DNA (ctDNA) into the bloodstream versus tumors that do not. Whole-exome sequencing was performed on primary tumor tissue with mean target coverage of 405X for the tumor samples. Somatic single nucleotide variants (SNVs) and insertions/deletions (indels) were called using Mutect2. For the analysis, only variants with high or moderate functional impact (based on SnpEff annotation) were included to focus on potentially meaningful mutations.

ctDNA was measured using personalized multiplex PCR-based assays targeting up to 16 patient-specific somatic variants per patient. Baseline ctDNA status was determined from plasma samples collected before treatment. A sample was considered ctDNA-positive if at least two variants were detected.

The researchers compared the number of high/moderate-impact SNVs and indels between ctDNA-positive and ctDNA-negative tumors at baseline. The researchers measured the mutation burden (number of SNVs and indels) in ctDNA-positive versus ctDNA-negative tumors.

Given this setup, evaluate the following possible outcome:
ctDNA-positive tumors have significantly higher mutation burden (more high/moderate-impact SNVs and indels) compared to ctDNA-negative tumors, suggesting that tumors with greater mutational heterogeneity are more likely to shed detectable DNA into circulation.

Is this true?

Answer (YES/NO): NO